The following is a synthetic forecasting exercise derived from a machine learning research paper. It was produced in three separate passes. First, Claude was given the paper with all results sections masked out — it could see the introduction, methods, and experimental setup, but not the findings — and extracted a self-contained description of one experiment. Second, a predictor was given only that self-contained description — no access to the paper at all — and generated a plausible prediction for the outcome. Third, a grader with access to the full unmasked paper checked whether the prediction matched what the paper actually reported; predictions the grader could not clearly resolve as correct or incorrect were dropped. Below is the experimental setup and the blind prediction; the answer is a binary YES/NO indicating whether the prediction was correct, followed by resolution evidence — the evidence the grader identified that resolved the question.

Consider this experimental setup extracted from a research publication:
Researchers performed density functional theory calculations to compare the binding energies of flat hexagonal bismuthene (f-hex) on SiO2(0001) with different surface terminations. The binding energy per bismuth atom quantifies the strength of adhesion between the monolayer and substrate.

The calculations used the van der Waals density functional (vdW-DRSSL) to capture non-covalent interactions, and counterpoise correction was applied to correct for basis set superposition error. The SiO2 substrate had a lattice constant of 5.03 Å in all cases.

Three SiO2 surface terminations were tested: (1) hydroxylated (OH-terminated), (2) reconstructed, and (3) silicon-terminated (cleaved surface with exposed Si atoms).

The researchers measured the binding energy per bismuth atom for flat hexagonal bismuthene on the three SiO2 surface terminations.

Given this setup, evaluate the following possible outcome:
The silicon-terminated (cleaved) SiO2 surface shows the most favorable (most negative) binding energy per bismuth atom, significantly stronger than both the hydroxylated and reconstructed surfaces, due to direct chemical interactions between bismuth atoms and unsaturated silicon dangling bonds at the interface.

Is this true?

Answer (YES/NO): YES